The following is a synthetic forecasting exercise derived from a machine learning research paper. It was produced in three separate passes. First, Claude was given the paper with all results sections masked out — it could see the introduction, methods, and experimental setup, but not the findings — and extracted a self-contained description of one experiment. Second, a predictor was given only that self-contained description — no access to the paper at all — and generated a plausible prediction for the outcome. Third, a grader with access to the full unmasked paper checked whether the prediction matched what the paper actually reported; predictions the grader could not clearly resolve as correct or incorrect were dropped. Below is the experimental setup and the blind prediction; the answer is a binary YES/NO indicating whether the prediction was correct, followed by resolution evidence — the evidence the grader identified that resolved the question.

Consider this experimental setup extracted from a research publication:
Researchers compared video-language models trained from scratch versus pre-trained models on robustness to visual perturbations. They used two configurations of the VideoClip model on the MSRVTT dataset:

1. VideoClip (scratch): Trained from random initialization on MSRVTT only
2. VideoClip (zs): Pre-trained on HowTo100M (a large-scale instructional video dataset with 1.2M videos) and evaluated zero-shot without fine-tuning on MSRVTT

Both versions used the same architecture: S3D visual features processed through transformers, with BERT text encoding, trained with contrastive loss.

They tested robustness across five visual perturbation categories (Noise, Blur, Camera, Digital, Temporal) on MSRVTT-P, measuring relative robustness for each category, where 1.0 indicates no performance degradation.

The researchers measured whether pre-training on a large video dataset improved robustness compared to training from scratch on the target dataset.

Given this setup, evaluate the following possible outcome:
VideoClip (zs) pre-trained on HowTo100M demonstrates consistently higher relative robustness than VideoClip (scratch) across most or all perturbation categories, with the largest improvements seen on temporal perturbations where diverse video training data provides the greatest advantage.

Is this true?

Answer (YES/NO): NO